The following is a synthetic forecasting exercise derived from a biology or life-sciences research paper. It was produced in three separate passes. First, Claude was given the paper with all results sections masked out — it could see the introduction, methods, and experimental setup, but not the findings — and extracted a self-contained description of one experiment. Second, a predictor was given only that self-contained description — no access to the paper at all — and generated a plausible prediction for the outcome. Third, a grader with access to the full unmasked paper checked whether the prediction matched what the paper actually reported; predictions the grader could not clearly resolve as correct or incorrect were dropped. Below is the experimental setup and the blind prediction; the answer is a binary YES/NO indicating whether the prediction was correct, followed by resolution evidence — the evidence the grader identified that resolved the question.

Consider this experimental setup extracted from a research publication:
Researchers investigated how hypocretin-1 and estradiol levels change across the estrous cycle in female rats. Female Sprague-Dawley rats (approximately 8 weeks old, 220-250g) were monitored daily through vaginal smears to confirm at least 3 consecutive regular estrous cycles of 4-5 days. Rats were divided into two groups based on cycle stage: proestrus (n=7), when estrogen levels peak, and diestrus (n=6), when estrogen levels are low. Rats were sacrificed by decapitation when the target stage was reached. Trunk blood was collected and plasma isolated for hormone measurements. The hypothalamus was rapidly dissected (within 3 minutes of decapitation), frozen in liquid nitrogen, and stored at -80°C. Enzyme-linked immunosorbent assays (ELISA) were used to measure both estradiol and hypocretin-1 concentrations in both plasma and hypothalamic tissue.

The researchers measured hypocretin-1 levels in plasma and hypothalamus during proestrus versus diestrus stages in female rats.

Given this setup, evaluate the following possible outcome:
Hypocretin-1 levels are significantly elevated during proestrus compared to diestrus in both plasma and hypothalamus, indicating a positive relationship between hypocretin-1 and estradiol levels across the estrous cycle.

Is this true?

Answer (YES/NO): YES